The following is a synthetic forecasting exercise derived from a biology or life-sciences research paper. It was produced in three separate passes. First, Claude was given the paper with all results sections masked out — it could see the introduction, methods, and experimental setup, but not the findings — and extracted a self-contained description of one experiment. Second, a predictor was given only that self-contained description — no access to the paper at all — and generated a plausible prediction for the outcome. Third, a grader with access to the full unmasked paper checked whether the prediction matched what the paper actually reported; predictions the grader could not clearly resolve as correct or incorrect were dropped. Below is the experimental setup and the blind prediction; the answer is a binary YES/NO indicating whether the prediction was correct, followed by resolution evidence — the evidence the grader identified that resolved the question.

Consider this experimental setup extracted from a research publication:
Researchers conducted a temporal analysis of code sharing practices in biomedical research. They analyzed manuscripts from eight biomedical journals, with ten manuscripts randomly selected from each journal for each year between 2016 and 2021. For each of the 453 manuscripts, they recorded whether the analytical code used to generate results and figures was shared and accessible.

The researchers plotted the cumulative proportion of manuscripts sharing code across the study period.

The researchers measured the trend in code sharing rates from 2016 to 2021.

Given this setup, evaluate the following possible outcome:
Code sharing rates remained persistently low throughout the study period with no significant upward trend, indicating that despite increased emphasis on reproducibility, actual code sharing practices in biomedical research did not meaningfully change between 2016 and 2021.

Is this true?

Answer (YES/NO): NO